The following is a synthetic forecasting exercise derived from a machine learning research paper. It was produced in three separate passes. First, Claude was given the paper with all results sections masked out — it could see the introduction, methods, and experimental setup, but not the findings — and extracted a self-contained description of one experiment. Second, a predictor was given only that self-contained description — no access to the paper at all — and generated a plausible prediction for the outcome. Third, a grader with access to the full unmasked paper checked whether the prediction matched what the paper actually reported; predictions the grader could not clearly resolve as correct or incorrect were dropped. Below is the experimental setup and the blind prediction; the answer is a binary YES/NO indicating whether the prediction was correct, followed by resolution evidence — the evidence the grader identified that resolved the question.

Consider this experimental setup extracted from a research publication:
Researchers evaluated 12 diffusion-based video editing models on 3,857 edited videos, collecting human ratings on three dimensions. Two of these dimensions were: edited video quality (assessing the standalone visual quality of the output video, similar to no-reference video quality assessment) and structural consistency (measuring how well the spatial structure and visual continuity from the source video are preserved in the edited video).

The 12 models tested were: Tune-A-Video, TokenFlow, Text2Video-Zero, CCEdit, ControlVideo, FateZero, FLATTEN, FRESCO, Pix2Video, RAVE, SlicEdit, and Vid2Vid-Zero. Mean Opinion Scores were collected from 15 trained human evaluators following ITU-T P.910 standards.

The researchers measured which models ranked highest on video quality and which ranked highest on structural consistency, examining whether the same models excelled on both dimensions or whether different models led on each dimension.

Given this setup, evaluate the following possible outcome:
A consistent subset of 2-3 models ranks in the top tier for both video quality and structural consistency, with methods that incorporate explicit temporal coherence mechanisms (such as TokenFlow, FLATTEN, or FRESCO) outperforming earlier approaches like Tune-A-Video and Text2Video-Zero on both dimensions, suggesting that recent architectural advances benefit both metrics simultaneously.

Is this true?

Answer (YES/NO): NO